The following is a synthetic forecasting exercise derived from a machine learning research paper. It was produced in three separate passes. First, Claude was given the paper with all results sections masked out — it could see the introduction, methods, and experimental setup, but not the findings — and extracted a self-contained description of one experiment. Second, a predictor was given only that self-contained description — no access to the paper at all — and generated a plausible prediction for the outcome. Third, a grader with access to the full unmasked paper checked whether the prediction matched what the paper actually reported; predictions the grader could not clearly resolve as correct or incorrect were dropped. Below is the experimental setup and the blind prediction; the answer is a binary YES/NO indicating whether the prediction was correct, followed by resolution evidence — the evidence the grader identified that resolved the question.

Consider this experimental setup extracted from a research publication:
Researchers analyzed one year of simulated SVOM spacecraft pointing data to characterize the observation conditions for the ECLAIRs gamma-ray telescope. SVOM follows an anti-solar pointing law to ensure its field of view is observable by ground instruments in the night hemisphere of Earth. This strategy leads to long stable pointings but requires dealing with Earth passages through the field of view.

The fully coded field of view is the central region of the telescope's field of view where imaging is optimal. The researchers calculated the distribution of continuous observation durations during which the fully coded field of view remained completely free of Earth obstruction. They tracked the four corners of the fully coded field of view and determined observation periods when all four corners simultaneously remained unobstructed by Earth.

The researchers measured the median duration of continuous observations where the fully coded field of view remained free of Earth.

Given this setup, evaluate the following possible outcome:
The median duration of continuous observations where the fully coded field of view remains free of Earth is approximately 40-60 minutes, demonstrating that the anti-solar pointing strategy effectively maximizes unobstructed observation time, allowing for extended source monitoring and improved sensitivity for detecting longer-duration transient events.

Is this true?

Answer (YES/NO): YES